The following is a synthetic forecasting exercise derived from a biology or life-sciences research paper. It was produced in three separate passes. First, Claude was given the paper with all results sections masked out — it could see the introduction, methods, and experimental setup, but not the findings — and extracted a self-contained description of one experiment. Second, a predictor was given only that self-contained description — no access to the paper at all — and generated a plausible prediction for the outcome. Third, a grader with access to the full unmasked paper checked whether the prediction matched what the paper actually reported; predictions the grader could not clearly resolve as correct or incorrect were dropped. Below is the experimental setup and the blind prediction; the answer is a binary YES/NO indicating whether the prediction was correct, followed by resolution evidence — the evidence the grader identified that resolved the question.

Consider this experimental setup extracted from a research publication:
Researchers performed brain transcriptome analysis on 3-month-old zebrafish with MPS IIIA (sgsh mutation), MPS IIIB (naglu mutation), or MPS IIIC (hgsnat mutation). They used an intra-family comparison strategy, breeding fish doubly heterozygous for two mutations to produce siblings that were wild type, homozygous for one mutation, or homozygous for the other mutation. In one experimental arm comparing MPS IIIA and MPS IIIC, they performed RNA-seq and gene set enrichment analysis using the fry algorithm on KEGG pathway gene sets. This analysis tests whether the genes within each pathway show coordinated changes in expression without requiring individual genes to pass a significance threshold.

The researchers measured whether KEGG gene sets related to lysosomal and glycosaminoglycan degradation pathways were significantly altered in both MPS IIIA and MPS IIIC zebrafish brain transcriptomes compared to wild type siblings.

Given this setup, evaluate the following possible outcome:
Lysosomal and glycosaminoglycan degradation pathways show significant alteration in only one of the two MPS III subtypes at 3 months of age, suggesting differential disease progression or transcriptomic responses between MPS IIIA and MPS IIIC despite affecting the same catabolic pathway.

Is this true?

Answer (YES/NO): NO